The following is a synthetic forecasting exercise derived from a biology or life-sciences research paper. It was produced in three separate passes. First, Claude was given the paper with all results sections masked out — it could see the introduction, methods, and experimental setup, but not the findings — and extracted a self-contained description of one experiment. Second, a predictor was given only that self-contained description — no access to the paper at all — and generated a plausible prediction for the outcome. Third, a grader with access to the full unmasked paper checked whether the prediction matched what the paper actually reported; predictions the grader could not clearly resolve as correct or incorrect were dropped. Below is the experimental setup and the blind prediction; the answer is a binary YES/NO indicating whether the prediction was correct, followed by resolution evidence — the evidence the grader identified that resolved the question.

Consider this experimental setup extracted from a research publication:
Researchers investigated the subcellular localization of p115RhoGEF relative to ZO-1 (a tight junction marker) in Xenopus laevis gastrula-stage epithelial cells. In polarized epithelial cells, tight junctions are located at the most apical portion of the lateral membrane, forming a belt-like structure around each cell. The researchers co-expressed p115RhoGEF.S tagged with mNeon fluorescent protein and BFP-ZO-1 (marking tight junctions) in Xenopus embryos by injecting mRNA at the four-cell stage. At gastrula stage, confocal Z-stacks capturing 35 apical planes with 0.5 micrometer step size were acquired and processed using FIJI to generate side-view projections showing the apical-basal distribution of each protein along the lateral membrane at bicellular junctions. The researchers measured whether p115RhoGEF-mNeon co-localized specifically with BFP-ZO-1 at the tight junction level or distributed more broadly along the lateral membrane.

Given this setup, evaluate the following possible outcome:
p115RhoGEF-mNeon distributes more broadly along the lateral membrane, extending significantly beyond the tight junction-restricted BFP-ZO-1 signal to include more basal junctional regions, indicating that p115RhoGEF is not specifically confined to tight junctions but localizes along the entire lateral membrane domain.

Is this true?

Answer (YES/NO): NO